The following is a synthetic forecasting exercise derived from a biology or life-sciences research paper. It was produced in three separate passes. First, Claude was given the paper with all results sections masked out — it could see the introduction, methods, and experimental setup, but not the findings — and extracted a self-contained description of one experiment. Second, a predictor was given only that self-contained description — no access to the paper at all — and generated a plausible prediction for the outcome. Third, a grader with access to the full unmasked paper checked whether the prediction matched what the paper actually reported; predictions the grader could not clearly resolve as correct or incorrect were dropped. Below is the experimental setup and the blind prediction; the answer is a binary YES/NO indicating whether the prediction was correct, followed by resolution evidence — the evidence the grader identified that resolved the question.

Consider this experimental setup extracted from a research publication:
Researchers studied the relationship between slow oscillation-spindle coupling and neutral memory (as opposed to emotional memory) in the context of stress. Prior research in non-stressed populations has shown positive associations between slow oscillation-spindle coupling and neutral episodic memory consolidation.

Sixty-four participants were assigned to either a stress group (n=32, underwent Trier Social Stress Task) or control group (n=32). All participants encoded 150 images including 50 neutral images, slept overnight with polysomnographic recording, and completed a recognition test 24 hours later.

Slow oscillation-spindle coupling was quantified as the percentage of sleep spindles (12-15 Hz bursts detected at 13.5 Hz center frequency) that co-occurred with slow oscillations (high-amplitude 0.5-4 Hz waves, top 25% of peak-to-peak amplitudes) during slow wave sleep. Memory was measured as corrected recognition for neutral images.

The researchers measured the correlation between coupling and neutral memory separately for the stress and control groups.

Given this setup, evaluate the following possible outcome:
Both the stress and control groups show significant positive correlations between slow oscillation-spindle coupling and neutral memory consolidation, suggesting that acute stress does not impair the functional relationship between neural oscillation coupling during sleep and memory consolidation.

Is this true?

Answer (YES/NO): NO